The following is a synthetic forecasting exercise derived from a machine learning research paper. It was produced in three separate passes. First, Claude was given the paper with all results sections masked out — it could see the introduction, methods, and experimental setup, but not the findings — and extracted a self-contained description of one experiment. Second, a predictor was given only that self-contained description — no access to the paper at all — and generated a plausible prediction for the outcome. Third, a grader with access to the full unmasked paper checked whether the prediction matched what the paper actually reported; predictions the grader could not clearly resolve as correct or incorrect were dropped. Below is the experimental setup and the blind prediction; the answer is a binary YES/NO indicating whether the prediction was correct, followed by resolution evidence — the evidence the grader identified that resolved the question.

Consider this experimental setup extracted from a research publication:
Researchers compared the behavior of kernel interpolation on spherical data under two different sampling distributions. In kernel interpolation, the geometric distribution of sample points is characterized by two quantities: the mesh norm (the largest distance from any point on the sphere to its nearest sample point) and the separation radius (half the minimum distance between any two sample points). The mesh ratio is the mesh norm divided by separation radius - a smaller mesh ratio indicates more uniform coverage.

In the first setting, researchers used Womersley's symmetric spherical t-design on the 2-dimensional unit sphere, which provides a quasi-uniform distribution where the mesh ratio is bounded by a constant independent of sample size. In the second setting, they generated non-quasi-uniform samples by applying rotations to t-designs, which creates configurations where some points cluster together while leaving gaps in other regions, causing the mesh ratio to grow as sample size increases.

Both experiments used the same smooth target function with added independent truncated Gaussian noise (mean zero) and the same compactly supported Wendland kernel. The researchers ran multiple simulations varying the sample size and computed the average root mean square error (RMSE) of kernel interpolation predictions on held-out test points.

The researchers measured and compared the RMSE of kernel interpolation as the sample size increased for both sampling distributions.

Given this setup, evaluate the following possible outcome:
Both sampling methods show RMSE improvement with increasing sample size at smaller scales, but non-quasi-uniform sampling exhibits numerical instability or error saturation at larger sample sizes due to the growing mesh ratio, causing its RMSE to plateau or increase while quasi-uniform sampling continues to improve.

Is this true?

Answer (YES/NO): NO